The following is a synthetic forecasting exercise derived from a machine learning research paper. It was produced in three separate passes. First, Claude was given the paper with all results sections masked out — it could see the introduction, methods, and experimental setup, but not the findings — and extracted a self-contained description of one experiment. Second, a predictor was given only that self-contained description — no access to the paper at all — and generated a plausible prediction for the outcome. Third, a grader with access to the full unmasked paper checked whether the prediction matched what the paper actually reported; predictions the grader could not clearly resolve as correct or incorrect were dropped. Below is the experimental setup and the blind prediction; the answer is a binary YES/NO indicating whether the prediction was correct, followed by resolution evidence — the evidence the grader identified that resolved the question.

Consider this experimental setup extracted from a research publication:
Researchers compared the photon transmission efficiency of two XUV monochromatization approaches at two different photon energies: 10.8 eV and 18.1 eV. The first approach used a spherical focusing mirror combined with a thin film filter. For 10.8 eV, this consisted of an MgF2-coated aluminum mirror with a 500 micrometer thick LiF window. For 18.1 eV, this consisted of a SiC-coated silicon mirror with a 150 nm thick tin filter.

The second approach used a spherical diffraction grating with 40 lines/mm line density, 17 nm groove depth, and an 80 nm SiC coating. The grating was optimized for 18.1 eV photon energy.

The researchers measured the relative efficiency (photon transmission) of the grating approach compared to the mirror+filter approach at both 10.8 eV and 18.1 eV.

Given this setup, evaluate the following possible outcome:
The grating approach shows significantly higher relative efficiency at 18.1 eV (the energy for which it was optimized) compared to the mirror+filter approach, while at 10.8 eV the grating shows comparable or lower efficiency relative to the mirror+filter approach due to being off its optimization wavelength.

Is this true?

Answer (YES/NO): NO